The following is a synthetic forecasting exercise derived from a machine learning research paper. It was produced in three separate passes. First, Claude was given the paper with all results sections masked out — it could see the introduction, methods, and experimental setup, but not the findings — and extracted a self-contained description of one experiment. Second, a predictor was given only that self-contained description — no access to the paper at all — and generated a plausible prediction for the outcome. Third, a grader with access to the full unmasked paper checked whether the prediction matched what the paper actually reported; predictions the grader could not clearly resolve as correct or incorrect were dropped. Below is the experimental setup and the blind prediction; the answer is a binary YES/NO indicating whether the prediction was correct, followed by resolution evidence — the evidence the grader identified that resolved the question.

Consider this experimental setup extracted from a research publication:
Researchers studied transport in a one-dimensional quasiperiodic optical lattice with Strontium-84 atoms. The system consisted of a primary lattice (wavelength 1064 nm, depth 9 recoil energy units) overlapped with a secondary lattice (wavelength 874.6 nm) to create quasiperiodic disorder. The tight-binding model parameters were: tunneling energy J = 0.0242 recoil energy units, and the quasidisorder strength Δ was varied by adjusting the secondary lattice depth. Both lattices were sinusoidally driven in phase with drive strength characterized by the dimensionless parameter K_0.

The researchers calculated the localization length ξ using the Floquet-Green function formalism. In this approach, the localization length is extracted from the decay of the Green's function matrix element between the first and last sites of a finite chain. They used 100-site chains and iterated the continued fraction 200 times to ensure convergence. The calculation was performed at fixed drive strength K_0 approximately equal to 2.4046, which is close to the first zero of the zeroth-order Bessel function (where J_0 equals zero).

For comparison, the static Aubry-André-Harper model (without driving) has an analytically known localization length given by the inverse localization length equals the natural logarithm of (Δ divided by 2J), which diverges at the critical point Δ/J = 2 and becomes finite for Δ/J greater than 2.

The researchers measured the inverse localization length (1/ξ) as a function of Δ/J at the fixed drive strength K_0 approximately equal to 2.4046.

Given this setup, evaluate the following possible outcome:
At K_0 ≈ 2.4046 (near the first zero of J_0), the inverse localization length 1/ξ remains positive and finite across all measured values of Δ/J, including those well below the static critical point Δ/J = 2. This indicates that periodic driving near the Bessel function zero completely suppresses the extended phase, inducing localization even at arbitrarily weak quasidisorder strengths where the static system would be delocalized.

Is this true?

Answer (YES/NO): YES